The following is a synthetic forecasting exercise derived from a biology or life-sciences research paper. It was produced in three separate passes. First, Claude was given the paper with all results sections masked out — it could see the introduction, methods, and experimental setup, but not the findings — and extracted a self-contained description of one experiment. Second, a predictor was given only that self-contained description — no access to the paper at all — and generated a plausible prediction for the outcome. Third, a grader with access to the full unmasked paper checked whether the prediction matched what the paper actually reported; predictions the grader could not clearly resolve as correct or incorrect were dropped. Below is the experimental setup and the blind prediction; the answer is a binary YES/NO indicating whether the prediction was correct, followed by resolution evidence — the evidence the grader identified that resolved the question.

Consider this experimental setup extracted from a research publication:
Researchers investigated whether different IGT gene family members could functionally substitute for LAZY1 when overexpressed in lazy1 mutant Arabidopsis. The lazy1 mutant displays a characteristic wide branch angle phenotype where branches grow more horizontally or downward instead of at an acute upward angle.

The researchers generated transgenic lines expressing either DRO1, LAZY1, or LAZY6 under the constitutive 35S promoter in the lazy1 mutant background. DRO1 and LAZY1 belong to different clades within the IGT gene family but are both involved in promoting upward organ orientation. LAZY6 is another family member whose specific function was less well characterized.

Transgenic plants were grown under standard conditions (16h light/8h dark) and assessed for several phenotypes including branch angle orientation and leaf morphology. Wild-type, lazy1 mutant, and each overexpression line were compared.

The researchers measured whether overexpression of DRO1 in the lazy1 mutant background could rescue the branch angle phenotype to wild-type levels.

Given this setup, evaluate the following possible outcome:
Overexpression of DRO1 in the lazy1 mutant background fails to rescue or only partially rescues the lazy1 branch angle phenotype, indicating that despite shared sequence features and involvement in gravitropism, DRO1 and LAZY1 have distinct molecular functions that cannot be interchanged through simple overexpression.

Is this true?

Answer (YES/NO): NO